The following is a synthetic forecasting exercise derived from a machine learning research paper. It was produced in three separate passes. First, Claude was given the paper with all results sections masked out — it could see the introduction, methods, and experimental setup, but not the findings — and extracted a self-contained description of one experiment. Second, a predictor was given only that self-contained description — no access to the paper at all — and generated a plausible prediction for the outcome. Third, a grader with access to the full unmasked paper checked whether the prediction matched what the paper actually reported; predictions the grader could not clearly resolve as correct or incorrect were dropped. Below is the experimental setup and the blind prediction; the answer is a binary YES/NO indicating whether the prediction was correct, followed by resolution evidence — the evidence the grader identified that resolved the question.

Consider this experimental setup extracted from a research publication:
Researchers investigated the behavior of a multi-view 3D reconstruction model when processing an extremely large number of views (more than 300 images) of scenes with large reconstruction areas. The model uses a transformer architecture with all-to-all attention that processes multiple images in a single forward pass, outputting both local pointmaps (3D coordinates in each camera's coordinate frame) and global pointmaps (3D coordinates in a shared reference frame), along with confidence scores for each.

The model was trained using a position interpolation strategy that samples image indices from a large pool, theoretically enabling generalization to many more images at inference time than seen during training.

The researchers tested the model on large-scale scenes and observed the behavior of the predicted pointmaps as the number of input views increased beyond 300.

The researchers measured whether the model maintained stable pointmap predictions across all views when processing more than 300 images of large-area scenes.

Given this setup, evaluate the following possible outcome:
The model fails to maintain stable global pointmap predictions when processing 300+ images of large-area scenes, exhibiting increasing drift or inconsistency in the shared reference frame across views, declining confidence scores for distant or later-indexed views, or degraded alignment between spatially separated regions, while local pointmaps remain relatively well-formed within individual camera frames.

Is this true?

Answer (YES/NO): NO